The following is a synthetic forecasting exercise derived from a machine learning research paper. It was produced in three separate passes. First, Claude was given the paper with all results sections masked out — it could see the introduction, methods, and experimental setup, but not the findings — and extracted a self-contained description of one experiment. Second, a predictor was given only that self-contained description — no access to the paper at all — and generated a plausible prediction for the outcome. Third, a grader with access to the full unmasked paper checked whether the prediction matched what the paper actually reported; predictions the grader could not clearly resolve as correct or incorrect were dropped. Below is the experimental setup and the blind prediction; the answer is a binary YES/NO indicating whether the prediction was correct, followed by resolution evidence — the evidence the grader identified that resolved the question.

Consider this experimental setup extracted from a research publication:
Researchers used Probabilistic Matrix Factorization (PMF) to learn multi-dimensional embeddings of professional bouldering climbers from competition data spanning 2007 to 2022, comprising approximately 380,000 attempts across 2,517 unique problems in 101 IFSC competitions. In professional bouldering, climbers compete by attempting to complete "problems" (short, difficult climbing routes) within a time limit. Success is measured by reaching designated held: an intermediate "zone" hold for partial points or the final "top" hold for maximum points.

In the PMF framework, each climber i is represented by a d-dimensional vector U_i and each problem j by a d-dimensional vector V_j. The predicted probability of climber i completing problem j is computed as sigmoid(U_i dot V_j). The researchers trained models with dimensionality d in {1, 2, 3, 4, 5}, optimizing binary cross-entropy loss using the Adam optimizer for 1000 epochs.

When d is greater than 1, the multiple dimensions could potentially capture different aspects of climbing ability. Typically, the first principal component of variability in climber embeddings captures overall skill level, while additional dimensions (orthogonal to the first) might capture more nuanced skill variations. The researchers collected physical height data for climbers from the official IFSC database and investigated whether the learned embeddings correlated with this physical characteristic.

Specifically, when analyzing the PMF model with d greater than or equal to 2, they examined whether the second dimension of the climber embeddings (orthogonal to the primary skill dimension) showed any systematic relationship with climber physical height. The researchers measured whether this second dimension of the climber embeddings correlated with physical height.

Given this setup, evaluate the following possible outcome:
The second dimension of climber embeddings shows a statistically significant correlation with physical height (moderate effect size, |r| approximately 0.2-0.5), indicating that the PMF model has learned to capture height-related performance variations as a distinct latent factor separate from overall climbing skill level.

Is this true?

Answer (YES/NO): YES